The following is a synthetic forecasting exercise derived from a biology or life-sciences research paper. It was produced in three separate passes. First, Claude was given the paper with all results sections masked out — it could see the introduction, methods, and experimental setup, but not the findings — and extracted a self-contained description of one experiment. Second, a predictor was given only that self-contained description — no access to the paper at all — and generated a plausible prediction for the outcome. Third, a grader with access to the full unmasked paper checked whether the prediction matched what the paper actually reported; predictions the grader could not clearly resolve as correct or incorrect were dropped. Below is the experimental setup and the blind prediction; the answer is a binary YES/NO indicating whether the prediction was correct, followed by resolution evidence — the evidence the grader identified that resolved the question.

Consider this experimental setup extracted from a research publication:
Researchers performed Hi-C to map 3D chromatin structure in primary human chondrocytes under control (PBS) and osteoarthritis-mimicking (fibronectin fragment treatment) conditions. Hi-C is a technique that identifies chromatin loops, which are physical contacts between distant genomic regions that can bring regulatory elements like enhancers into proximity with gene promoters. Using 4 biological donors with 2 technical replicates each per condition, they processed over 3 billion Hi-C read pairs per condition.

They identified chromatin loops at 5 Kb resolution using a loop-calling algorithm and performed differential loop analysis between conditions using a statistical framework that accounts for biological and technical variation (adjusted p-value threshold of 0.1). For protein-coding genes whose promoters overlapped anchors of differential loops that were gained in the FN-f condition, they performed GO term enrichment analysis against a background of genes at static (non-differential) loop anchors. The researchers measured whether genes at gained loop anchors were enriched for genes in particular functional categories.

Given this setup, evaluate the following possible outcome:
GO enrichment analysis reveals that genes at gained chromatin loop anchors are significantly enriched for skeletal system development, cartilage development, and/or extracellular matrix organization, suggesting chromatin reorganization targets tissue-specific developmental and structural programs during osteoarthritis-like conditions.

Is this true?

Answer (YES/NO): NO